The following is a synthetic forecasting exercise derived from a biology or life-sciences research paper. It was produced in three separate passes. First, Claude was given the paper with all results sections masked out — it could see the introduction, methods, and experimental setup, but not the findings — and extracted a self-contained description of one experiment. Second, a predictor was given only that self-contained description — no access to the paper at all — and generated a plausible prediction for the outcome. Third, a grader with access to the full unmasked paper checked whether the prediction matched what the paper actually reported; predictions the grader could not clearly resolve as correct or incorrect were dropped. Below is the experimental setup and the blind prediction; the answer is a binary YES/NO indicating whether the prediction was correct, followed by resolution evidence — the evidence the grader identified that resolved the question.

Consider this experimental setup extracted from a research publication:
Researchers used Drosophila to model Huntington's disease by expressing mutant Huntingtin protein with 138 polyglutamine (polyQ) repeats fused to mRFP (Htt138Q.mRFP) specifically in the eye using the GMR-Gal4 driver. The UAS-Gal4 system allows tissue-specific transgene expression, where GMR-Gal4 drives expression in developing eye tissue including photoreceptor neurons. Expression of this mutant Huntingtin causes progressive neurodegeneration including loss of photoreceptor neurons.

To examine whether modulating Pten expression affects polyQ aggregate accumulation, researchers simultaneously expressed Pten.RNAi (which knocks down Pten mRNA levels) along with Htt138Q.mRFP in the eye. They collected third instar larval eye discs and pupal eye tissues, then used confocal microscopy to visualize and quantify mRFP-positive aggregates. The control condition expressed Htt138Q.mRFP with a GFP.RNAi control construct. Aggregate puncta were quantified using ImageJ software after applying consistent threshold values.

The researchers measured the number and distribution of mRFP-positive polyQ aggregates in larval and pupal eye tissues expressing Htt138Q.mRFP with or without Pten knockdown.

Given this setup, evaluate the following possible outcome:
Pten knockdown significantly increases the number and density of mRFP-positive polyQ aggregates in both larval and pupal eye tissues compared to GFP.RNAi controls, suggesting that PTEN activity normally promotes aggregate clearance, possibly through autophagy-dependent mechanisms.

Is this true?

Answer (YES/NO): NO